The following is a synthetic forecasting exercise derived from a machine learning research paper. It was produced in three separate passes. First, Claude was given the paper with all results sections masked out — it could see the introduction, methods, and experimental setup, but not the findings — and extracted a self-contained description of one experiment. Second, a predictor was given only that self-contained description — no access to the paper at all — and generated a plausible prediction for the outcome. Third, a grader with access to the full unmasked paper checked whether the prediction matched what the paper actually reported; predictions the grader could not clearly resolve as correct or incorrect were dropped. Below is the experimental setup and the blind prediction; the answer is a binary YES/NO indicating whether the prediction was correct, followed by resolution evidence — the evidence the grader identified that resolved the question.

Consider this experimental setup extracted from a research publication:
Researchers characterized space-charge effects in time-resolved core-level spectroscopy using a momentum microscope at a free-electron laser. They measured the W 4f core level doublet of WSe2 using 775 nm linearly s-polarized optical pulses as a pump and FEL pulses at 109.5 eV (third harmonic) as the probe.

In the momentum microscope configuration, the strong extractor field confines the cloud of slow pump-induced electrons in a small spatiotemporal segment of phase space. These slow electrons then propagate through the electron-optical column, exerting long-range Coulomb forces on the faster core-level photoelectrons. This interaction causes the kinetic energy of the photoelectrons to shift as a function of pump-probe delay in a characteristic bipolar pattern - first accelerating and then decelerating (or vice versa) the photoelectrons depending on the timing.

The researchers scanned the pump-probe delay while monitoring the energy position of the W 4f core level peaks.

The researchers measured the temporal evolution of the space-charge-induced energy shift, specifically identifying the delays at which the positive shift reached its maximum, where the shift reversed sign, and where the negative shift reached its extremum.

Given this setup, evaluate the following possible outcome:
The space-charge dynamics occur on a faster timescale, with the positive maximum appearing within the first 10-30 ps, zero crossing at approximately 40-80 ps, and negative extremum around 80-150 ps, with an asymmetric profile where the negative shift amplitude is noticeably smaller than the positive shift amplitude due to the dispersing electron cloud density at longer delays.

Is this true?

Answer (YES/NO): NO